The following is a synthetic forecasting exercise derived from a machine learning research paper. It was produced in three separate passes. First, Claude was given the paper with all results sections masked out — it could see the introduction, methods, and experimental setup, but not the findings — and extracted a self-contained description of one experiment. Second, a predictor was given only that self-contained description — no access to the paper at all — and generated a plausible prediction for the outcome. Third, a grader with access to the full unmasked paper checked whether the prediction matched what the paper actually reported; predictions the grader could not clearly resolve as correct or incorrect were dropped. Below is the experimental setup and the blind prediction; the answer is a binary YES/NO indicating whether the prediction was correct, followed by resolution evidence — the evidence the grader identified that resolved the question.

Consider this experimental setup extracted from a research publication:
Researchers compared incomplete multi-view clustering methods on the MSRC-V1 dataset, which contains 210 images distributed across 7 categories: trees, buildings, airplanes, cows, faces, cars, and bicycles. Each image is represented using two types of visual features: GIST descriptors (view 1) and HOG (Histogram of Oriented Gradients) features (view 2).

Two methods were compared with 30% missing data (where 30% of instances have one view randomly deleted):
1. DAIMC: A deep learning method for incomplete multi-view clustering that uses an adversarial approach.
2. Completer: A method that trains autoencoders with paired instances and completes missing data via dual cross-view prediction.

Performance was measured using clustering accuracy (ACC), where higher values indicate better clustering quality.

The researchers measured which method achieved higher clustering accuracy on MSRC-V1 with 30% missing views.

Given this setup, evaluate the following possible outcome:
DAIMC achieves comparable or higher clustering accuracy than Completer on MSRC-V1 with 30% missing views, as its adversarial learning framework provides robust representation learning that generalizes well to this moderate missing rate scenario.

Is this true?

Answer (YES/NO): YES